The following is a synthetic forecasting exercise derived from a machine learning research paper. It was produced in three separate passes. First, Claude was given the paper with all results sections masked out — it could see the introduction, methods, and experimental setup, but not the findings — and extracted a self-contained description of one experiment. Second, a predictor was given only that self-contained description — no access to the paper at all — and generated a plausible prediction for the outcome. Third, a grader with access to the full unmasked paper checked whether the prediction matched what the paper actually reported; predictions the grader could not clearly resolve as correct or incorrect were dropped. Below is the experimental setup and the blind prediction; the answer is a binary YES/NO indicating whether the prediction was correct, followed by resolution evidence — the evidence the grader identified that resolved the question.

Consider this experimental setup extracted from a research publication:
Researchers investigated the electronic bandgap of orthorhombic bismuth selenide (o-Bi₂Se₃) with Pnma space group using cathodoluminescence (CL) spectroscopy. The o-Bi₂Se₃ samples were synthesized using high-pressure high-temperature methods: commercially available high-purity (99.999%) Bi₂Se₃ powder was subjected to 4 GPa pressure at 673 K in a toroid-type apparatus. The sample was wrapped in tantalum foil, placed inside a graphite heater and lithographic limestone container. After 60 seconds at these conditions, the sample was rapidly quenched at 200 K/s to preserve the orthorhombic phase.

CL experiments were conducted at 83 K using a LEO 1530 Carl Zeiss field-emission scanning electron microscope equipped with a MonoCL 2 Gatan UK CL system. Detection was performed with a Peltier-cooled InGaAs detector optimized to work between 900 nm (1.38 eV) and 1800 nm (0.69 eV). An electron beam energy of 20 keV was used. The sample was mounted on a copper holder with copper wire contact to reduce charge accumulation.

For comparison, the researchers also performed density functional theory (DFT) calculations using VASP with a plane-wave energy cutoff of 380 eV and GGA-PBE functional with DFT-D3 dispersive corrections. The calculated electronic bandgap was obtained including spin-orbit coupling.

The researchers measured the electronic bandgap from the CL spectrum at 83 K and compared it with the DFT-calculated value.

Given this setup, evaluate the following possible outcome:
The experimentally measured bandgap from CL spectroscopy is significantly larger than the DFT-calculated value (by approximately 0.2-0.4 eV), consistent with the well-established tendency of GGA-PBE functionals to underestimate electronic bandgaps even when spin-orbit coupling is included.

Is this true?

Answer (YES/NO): NO